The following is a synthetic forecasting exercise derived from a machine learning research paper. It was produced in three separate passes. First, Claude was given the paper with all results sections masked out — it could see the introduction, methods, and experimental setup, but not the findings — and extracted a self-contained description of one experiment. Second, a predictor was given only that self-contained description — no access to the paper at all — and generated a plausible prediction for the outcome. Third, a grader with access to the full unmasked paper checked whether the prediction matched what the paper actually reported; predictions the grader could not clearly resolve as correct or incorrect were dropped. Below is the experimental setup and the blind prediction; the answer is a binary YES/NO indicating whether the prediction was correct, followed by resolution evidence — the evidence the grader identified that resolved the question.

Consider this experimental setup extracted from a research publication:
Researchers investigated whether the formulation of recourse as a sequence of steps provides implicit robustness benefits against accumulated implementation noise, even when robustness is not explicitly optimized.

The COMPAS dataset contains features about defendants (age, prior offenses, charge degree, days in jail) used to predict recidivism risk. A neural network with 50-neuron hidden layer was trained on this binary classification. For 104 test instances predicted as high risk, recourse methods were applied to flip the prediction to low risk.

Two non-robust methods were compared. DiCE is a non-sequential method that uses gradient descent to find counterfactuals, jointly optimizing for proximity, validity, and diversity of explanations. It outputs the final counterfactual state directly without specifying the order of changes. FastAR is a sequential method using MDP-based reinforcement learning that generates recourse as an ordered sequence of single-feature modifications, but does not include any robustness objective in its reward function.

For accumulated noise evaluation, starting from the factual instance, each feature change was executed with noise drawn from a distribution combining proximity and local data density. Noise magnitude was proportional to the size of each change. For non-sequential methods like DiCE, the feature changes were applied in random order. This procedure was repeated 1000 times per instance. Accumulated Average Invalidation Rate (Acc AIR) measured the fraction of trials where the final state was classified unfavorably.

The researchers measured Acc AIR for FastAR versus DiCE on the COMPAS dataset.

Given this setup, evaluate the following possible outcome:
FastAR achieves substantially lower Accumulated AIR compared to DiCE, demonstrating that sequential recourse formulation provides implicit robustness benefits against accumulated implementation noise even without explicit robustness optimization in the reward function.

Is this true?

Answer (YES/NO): YES